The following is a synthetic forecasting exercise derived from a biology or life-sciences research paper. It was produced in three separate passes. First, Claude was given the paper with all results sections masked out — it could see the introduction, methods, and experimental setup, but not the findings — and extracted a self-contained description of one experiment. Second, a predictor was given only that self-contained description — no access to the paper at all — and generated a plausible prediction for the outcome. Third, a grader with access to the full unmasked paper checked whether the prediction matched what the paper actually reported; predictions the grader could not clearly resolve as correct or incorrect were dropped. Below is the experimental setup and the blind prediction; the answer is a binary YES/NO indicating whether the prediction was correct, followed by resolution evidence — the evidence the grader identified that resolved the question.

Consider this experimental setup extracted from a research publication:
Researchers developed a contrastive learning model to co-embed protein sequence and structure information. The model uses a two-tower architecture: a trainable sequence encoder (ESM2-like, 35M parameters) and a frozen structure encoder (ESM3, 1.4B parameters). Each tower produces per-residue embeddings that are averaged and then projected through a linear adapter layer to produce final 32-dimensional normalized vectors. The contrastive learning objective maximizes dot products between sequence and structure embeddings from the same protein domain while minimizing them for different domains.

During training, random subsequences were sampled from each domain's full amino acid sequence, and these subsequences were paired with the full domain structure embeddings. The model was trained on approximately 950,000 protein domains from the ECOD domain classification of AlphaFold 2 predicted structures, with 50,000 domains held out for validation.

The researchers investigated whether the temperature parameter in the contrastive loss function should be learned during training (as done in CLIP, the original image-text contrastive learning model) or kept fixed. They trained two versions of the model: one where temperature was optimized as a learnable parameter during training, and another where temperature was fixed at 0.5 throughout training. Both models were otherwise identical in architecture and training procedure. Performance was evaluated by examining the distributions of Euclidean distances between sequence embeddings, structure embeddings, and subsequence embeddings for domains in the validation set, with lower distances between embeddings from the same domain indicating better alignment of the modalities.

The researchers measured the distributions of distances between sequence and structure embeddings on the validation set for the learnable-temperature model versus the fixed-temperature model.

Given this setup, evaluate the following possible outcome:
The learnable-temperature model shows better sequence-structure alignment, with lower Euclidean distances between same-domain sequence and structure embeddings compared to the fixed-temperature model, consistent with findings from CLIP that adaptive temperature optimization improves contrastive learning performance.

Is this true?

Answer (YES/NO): NO